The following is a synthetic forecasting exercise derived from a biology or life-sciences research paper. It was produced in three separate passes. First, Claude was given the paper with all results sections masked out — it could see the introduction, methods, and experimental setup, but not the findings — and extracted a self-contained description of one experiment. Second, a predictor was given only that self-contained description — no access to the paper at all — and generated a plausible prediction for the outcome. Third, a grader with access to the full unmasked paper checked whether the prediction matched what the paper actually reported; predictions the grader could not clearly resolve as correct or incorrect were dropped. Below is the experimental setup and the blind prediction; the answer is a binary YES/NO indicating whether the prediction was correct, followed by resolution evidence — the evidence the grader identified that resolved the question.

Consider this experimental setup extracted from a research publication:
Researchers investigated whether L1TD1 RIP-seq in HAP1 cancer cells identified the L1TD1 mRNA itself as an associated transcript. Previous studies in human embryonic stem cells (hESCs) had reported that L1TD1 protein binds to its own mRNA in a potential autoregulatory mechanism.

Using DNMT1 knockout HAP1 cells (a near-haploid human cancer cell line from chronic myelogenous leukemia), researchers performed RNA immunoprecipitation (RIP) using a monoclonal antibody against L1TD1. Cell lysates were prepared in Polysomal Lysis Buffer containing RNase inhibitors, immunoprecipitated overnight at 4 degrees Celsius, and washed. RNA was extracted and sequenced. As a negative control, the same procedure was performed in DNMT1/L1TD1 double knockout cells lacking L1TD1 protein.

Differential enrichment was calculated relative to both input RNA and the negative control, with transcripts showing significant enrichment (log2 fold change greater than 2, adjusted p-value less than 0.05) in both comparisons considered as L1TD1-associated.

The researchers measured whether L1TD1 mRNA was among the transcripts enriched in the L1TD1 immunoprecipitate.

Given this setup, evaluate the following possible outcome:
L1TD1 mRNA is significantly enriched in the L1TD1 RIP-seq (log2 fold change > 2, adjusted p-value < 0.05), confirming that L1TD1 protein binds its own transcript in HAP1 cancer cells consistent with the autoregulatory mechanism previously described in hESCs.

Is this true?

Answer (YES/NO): YES